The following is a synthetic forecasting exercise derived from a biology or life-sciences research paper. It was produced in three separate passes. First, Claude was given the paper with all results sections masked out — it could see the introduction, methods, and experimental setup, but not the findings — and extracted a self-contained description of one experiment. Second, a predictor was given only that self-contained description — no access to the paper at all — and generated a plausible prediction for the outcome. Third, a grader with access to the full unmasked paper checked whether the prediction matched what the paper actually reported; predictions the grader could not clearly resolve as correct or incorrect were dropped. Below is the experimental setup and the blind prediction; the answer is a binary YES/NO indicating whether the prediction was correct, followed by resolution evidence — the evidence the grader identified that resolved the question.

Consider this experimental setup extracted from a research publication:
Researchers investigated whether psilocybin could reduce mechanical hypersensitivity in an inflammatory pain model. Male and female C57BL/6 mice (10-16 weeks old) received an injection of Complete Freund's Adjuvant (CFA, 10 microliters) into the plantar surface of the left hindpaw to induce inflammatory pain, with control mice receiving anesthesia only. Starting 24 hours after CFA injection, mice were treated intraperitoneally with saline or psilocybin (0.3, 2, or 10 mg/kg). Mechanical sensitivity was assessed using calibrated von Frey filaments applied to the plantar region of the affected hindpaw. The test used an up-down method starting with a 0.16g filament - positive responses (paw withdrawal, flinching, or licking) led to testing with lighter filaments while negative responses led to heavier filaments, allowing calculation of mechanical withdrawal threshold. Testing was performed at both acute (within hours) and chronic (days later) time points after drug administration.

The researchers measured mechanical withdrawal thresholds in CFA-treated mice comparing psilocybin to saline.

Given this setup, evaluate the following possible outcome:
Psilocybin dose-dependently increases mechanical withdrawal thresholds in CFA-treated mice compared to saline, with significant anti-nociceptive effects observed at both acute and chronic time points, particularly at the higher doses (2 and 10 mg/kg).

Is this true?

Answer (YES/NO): NO